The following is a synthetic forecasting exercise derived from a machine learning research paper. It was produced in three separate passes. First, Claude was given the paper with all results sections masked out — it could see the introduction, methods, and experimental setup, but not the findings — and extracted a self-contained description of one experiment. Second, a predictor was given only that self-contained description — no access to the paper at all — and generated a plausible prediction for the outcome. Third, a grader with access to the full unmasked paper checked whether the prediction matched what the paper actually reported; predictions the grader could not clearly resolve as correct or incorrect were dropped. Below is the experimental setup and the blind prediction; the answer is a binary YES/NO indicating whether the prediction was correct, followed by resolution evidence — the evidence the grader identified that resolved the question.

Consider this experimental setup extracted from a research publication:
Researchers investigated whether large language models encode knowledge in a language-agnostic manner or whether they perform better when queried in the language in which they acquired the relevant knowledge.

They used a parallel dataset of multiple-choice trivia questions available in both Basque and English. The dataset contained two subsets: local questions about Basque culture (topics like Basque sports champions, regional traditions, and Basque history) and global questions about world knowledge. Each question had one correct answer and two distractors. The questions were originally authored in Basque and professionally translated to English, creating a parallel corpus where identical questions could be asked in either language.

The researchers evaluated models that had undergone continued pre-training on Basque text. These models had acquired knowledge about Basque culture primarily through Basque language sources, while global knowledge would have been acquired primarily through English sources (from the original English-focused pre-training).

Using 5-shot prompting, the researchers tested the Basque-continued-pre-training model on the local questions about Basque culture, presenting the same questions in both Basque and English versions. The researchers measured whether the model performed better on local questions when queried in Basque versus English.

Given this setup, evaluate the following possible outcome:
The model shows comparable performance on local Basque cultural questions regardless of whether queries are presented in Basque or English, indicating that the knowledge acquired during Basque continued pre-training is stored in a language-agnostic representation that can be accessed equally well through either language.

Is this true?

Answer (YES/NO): NO